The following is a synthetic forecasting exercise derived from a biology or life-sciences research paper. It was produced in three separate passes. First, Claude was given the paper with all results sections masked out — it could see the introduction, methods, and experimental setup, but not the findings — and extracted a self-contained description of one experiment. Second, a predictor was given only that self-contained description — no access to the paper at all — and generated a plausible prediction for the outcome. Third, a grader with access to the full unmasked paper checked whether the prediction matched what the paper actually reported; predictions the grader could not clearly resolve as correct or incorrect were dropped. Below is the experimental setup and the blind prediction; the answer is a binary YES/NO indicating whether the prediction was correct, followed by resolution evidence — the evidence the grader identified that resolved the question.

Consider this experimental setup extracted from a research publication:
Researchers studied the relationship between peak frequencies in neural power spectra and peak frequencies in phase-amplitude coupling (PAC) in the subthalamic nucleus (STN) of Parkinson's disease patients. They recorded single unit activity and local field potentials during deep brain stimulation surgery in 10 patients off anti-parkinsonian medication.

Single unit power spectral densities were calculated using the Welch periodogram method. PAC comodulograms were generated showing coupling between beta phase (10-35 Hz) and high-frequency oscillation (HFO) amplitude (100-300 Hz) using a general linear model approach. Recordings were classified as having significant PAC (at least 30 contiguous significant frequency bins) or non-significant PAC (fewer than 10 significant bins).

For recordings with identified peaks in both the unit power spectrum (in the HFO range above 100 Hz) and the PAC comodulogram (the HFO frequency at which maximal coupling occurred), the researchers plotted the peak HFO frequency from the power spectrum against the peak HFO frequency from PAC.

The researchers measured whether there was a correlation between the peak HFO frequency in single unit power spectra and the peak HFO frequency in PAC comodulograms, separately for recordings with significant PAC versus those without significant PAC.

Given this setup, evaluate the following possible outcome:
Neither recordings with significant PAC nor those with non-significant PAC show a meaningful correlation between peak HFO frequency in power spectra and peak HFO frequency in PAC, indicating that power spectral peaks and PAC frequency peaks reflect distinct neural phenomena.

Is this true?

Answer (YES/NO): NO